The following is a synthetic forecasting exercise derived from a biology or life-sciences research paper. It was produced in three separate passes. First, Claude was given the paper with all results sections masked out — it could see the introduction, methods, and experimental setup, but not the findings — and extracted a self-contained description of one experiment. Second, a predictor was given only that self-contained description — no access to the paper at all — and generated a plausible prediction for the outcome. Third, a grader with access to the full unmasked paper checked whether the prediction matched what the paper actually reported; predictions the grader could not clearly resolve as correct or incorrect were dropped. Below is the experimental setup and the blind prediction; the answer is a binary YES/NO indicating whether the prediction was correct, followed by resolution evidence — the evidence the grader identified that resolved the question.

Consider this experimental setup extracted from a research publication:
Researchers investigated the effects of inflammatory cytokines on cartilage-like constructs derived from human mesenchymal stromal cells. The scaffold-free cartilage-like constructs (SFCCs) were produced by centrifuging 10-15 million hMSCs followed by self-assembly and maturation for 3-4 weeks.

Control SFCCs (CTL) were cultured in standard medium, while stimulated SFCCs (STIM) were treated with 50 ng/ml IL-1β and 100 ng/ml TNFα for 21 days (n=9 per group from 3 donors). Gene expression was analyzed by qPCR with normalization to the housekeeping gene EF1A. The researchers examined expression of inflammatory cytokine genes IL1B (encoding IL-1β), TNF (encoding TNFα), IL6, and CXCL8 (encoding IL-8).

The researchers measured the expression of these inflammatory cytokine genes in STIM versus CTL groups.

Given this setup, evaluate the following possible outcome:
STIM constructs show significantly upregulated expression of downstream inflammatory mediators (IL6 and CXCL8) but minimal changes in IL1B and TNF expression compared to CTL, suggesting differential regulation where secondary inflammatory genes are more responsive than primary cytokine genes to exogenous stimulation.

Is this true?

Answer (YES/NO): NO